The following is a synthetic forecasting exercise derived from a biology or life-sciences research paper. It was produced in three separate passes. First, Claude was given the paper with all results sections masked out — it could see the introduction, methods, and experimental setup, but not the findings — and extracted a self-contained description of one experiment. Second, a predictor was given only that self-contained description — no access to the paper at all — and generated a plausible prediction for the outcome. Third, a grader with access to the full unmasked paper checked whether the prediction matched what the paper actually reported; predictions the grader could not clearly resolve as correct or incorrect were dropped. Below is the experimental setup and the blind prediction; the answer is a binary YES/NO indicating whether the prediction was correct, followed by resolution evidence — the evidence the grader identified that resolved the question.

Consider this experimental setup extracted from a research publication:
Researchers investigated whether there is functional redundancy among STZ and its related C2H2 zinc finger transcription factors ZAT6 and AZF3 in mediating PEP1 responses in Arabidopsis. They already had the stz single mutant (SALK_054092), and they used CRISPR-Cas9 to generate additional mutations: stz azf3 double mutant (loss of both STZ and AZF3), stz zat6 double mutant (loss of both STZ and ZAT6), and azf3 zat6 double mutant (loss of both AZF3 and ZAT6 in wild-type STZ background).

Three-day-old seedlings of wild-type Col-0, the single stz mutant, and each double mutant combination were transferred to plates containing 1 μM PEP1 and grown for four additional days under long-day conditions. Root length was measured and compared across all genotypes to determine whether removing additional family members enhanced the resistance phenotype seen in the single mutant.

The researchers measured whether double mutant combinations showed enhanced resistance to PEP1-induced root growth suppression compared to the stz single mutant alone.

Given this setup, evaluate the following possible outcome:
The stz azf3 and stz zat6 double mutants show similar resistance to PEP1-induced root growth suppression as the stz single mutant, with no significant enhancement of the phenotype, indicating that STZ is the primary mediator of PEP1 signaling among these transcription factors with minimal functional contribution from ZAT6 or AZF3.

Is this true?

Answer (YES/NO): NO